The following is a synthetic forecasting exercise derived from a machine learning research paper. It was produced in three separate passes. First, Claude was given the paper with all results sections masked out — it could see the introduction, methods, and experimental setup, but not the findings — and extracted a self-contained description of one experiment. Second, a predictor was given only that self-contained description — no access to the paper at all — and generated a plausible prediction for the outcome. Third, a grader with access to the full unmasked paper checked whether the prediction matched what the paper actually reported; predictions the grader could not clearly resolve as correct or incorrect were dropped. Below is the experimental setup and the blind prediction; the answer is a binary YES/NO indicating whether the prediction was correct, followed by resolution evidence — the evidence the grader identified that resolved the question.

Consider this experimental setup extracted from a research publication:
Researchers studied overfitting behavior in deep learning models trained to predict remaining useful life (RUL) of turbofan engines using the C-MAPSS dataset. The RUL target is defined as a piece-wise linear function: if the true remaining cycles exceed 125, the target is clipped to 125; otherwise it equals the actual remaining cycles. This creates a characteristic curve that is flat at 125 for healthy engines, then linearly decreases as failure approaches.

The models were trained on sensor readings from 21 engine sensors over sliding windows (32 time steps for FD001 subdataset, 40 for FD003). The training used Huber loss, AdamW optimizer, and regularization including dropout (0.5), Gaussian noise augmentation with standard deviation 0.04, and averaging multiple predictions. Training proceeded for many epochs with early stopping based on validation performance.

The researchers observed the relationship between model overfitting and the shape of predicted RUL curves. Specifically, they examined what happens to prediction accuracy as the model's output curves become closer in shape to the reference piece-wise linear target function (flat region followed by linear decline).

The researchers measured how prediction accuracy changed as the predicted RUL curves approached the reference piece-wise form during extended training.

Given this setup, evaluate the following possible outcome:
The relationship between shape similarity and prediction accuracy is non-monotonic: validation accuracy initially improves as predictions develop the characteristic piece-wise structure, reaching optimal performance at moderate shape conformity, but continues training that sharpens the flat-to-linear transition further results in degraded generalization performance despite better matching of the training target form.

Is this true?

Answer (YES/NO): NO